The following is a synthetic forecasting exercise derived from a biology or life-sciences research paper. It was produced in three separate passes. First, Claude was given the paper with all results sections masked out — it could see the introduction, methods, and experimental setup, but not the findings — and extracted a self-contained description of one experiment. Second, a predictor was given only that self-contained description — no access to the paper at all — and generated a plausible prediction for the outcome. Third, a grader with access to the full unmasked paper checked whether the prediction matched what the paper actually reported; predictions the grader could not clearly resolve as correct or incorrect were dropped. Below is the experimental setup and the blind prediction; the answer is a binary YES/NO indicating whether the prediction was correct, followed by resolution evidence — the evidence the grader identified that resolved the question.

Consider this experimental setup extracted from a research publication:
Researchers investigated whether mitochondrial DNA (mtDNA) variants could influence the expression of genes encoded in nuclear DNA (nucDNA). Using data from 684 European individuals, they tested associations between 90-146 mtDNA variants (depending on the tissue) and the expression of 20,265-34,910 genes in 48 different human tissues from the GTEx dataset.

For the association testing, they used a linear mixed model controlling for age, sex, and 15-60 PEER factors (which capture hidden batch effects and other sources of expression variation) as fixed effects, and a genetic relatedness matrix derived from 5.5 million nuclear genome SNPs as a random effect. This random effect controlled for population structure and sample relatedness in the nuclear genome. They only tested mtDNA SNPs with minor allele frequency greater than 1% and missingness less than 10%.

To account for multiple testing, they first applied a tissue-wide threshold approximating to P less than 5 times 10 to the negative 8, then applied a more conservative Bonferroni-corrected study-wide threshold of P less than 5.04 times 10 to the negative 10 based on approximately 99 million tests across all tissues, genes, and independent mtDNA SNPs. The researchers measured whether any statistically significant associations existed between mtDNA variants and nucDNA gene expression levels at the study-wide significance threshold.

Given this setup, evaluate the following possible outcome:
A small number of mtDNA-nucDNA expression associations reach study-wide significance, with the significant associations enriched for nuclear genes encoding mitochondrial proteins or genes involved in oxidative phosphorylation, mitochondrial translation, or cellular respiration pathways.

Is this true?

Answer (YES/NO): YES